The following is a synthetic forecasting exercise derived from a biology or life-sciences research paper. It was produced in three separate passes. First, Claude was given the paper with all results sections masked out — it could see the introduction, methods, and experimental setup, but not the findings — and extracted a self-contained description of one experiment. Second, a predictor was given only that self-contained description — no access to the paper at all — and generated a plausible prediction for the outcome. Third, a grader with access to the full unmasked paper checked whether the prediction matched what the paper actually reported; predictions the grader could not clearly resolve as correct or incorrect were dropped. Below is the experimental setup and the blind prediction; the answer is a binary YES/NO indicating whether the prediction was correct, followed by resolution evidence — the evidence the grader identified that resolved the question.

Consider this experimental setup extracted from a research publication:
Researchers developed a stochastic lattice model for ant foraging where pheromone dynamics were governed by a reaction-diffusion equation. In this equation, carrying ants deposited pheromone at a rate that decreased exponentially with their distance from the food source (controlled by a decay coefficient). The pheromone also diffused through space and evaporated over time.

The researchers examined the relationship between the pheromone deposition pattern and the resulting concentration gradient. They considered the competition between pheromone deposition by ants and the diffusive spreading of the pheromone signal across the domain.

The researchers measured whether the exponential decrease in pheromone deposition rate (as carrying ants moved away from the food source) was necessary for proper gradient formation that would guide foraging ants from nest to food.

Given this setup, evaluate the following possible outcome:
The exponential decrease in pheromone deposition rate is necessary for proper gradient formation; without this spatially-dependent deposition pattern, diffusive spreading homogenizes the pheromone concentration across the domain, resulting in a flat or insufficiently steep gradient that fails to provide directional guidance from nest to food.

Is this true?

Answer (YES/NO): YES